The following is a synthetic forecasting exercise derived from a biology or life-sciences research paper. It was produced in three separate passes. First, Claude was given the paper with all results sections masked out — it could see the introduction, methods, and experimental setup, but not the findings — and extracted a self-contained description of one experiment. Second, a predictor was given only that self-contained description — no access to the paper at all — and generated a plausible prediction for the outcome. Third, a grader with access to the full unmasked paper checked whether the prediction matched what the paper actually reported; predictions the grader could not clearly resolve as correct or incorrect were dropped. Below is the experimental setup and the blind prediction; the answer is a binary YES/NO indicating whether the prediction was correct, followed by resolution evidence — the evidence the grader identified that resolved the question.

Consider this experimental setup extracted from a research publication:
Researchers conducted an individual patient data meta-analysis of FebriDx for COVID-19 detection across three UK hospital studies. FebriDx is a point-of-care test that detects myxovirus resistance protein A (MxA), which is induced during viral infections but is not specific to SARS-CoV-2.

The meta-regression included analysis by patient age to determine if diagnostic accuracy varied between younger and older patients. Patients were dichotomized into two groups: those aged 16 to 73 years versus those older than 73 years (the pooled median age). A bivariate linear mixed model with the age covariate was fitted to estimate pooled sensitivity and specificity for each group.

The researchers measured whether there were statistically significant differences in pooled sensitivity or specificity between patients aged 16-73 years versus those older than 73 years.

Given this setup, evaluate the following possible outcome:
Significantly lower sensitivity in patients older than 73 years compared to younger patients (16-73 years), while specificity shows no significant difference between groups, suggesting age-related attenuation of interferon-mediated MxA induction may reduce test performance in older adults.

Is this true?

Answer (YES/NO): NO